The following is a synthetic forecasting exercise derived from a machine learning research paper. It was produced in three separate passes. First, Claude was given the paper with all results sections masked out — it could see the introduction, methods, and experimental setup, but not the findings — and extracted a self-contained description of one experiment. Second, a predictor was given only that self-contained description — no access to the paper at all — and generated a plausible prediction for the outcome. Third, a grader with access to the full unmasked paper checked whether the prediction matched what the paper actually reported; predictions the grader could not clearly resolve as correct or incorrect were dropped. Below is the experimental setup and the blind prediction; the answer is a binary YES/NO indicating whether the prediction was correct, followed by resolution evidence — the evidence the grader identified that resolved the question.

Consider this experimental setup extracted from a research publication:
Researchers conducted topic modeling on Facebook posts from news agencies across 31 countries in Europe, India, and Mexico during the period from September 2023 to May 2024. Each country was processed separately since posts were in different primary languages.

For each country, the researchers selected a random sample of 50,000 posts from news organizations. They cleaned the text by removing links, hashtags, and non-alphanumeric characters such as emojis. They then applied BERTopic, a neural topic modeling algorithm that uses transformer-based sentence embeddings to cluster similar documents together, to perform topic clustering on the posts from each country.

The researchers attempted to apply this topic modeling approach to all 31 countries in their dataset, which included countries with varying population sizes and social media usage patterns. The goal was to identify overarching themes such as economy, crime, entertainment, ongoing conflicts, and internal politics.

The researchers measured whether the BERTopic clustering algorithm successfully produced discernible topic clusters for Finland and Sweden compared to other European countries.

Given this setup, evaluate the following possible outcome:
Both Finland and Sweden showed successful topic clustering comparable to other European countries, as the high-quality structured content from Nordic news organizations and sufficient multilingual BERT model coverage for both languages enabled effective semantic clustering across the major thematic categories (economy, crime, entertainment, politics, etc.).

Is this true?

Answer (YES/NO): NO